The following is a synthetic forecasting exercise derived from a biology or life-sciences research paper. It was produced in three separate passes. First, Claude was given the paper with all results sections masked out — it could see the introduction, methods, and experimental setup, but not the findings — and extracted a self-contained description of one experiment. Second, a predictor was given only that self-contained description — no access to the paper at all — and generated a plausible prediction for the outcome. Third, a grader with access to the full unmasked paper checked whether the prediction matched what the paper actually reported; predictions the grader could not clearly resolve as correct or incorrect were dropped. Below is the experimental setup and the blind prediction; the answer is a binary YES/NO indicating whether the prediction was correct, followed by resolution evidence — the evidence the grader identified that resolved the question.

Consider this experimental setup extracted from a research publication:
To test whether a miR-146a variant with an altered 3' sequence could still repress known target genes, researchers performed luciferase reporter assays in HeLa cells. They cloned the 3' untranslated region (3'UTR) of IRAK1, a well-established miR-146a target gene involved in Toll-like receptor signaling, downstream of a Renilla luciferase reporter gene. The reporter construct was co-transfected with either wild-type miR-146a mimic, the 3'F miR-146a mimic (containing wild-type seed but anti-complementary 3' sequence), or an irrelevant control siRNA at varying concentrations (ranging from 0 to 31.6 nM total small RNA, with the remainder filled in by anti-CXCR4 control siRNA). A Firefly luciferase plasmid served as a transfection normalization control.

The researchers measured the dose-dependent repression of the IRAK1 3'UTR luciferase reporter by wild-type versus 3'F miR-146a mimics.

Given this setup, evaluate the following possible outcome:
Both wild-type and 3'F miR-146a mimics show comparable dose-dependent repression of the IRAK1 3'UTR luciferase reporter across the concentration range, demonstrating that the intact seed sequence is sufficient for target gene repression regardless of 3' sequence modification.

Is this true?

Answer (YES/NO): NO